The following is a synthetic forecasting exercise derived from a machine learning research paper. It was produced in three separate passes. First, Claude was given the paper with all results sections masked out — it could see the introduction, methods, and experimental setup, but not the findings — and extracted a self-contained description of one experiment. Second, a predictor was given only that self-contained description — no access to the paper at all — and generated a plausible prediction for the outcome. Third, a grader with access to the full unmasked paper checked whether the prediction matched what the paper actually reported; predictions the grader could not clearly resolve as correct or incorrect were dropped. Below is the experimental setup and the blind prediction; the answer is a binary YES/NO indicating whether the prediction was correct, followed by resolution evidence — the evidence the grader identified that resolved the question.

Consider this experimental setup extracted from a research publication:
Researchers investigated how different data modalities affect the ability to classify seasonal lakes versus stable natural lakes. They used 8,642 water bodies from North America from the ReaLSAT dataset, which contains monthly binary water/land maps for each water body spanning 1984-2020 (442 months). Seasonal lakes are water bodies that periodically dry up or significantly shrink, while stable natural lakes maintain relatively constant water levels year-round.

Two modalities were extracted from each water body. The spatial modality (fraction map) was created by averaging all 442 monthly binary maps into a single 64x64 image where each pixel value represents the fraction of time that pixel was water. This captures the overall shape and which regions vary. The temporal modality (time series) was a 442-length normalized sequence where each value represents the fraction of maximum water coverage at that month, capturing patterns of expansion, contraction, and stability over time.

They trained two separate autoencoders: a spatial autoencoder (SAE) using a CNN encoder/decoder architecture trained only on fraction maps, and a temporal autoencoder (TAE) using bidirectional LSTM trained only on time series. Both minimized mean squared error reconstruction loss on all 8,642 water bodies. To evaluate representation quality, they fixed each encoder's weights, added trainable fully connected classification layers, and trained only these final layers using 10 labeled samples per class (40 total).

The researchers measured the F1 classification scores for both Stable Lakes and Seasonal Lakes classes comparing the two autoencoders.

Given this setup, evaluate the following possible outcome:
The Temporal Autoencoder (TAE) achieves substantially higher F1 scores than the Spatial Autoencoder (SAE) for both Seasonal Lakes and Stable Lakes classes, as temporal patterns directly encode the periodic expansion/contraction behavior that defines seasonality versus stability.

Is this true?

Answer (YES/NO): YES